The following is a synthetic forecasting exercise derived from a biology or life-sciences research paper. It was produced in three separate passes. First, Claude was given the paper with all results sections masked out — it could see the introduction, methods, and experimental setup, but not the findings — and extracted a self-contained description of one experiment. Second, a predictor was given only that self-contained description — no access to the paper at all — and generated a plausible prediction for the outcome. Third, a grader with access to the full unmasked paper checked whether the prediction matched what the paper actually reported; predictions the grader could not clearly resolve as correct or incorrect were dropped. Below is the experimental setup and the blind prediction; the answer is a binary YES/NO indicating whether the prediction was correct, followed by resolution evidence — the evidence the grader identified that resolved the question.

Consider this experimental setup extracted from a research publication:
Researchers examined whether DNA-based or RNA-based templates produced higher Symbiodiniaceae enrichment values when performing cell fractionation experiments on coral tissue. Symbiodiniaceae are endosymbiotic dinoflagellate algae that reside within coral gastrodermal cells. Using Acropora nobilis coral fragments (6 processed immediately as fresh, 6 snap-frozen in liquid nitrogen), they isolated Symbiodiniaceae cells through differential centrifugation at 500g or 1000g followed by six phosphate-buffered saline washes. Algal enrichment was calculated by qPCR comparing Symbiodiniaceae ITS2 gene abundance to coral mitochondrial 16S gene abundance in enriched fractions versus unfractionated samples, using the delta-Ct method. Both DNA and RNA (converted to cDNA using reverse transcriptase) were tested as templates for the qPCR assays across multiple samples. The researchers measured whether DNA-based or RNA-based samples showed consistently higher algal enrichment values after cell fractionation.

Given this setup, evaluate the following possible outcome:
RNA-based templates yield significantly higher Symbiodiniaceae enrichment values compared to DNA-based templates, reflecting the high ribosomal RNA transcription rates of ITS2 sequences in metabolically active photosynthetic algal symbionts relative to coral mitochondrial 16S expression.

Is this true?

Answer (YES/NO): YES